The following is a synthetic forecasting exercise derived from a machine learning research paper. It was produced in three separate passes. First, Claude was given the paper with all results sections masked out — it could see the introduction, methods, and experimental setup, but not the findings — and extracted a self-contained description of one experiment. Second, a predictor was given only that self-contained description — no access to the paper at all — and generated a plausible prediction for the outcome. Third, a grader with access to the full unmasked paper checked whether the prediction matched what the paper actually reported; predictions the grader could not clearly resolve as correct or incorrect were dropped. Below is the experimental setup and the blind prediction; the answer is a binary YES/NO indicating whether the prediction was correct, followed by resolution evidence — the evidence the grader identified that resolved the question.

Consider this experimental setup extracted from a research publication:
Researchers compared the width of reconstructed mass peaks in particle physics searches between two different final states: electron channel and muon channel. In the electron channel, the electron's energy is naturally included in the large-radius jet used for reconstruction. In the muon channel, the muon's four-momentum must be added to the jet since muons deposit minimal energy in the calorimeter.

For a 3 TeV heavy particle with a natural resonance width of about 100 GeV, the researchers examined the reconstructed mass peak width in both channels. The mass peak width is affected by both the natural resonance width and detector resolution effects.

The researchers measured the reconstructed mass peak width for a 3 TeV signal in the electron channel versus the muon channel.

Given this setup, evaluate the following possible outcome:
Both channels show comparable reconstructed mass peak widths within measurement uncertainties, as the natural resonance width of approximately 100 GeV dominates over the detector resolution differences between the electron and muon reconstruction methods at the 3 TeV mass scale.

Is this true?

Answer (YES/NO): NO